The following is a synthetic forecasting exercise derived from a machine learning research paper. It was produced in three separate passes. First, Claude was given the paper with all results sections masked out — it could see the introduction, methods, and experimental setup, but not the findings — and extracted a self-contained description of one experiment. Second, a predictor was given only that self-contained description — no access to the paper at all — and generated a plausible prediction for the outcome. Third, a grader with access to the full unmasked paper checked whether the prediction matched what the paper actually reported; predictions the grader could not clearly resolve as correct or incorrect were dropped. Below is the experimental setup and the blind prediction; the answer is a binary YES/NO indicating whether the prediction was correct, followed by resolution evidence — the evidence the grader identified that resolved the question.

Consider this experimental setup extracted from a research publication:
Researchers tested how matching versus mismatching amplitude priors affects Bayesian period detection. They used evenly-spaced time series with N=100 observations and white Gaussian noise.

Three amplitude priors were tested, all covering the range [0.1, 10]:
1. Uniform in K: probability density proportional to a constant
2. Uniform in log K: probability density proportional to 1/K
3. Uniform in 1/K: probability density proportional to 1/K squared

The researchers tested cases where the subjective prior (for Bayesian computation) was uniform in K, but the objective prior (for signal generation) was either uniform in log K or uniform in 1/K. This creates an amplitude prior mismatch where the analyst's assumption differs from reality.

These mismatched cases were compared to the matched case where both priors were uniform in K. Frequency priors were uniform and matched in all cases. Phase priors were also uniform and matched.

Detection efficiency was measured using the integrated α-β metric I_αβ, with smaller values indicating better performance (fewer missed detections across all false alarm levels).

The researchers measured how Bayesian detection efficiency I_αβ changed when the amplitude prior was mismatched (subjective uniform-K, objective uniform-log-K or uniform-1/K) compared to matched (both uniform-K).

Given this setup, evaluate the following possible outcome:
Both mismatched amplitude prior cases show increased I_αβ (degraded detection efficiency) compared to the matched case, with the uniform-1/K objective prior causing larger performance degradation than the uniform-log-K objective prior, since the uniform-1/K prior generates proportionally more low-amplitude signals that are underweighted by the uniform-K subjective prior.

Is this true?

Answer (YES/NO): NO